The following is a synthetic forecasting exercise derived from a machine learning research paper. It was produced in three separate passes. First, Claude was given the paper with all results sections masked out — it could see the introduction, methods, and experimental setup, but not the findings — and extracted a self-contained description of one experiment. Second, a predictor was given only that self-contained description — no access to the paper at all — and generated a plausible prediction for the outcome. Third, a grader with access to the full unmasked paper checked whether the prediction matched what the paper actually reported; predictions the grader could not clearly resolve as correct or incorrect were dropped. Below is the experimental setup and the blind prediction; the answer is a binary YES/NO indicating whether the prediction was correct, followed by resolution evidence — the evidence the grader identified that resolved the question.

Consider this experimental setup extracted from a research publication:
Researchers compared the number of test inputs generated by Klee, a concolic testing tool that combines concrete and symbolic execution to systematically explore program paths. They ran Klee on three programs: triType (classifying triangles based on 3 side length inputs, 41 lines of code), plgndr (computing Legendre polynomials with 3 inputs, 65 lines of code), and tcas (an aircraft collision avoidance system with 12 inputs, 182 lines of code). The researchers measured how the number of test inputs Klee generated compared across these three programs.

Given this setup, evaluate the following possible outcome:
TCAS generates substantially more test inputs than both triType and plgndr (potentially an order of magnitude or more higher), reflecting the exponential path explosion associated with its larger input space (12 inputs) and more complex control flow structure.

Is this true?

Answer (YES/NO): NO